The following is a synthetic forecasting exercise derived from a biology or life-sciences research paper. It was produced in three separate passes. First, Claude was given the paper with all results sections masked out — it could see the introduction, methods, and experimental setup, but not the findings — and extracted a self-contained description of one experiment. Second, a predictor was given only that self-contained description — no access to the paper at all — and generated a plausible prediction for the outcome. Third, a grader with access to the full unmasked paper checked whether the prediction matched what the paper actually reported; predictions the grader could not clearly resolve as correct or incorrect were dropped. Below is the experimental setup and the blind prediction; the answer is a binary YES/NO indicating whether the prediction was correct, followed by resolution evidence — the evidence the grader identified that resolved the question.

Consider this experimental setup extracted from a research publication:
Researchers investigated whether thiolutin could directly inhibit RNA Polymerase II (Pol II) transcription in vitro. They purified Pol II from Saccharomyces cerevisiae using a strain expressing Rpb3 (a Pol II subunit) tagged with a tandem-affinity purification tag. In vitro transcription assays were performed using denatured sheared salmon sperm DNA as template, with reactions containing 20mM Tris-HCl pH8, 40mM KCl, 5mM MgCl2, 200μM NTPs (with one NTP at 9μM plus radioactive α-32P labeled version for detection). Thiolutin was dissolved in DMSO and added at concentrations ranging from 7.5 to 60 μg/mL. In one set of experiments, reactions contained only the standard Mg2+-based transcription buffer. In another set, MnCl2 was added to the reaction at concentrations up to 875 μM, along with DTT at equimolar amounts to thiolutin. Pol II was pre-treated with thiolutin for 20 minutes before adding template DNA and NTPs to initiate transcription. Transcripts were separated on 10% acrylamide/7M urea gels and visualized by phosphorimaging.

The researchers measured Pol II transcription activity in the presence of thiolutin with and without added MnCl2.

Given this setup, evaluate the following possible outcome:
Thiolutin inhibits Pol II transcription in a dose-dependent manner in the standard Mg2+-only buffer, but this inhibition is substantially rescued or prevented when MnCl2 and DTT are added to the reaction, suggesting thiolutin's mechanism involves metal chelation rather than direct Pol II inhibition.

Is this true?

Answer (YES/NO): NO